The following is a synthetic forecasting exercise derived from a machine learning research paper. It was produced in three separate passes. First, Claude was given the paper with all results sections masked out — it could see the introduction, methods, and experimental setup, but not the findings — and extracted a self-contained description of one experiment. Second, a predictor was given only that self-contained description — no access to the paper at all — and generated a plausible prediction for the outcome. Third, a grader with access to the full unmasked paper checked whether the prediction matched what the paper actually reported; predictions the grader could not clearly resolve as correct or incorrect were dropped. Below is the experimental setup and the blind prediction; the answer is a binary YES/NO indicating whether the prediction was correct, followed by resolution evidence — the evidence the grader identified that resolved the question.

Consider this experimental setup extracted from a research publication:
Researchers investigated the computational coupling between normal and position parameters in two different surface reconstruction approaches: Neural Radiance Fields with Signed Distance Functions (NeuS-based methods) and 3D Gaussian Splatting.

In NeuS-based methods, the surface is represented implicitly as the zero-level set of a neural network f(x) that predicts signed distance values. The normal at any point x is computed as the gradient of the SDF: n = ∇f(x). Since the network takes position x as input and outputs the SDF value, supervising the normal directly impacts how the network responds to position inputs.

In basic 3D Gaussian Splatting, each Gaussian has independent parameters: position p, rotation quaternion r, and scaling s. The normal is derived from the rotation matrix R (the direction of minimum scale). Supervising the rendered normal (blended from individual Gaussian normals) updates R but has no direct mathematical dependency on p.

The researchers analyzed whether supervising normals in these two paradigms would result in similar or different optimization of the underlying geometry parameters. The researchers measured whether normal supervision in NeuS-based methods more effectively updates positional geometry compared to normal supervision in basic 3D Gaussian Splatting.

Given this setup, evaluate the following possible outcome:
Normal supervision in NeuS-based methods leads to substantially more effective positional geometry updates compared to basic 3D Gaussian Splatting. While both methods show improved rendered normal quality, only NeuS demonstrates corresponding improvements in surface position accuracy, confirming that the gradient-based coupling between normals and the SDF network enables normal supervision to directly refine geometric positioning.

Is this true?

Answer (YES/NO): YES